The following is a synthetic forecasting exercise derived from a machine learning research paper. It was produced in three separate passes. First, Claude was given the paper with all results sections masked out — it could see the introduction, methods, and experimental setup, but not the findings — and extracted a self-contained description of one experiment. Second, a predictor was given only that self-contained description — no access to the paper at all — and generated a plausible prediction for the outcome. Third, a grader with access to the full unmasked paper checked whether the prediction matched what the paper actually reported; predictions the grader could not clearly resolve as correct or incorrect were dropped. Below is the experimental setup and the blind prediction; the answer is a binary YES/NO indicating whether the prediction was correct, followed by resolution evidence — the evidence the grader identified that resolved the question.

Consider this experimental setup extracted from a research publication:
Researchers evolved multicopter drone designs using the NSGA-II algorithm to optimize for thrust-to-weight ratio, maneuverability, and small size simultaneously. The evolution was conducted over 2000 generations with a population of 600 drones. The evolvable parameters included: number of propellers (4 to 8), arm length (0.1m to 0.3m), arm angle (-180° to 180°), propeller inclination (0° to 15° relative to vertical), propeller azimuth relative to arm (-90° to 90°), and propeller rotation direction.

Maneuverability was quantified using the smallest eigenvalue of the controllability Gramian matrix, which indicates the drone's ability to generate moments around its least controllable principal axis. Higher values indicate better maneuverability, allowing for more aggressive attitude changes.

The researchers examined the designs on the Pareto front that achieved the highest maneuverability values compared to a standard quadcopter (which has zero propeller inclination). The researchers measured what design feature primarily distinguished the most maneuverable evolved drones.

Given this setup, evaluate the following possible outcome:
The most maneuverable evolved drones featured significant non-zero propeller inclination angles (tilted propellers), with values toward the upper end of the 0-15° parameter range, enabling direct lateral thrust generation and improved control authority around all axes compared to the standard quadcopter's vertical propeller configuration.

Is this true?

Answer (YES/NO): NO